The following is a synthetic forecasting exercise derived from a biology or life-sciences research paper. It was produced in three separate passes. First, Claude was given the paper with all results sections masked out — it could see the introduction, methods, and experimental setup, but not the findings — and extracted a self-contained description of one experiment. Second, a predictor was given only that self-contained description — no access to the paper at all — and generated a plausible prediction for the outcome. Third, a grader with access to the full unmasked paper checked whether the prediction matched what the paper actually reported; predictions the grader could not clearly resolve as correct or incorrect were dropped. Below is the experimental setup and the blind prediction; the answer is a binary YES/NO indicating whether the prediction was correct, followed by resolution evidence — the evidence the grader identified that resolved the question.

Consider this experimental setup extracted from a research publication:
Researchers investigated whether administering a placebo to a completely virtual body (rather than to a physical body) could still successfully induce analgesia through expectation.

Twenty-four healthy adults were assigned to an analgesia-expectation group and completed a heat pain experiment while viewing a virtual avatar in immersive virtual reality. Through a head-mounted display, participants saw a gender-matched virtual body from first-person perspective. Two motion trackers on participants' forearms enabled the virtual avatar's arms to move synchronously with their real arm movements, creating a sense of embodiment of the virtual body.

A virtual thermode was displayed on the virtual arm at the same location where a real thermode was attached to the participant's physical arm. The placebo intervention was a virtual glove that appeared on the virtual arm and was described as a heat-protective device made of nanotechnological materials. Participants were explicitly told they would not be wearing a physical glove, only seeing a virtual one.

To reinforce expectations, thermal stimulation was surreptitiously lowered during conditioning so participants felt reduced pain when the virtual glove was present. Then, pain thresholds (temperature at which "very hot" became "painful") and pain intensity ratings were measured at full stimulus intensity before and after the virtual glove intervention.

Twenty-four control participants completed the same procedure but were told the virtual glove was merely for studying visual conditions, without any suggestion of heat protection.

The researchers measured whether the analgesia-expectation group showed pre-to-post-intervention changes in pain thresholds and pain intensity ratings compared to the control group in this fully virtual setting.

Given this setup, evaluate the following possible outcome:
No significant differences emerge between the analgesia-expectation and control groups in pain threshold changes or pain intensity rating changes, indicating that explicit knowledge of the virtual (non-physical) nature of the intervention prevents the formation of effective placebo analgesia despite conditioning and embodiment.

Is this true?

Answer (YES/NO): NO